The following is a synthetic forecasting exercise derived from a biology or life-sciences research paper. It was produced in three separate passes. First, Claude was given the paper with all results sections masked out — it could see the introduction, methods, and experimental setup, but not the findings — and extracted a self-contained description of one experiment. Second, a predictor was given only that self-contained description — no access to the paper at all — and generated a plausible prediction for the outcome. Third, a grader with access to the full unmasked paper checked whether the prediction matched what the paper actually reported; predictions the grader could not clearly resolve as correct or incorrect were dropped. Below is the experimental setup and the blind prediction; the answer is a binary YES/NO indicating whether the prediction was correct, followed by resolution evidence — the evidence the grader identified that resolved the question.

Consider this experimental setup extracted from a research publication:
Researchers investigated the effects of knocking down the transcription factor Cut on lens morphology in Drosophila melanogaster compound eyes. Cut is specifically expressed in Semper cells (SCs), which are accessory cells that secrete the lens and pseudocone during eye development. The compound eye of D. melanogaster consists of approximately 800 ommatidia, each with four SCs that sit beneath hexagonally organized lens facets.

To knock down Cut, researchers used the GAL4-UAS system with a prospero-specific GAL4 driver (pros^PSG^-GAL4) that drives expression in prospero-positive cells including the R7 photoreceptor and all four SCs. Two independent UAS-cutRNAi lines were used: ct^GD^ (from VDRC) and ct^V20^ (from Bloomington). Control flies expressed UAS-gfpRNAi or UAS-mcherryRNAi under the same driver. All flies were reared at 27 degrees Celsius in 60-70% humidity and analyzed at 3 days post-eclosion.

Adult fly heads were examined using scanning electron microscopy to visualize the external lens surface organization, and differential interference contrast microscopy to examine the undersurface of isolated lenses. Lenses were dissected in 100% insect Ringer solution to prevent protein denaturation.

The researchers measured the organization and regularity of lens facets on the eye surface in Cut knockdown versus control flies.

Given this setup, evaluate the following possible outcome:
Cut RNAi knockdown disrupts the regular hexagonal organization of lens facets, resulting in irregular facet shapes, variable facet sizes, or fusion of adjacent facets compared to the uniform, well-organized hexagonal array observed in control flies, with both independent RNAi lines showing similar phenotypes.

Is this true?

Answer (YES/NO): YES